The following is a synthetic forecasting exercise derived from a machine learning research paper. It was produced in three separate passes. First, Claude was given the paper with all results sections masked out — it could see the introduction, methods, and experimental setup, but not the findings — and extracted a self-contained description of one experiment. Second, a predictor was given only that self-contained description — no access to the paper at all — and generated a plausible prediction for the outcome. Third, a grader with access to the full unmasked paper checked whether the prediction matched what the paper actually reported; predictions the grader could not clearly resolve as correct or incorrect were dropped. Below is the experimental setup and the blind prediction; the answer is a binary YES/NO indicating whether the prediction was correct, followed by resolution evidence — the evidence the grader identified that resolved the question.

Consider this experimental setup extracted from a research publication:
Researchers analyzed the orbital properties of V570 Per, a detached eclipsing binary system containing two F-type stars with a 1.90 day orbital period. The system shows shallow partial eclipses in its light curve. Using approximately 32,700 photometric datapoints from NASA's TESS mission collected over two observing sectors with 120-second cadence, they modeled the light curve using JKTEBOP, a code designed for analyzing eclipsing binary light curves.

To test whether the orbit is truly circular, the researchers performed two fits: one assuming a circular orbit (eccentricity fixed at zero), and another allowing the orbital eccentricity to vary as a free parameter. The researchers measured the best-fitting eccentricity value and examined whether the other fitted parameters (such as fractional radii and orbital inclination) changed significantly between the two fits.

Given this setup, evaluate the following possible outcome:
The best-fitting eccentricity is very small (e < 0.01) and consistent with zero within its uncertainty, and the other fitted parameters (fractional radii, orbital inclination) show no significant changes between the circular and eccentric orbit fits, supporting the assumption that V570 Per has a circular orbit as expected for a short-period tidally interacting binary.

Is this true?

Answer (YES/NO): YES